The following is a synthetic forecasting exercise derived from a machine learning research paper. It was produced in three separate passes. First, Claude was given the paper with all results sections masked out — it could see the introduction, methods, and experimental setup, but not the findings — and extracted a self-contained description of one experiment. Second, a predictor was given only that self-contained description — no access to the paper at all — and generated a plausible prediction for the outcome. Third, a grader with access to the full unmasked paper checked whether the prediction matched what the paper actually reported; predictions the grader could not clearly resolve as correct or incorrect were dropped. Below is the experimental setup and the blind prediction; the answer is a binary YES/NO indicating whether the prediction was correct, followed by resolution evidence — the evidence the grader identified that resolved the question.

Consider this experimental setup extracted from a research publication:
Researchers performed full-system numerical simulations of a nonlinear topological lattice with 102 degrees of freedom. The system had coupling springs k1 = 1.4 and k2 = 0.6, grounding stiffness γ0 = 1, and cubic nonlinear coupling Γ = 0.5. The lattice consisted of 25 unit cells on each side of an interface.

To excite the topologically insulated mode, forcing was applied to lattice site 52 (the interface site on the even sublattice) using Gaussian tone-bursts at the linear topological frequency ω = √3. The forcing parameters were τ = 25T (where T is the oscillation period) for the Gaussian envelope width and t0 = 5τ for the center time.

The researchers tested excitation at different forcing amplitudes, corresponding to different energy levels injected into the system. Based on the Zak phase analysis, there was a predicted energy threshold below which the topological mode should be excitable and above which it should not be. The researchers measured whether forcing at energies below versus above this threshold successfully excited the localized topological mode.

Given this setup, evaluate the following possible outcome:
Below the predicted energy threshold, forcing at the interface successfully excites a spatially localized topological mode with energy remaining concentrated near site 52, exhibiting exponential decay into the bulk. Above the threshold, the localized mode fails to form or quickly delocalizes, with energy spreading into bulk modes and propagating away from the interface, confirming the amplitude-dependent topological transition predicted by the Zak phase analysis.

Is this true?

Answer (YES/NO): YES